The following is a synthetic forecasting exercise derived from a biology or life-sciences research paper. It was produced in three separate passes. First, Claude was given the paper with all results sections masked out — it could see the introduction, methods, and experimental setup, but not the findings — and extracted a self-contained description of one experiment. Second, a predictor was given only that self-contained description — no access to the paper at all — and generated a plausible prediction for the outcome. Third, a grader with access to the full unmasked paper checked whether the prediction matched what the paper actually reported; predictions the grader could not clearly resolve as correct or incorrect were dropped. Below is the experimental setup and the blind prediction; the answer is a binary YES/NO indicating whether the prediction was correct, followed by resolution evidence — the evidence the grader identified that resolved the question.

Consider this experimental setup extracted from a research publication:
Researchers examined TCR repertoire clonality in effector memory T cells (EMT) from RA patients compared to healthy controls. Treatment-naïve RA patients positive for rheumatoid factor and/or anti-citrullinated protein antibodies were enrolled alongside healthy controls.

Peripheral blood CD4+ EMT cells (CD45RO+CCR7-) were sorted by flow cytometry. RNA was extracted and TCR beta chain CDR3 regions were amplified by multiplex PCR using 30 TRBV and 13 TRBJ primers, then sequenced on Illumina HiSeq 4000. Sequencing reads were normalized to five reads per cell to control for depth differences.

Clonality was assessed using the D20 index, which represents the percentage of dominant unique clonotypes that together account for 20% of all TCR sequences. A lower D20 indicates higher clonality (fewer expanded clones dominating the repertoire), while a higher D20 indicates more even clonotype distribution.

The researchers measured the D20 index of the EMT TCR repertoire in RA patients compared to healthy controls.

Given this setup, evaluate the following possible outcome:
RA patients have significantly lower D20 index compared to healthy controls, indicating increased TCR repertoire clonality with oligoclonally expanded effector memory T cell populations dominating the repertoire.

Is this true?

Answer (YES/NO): NO